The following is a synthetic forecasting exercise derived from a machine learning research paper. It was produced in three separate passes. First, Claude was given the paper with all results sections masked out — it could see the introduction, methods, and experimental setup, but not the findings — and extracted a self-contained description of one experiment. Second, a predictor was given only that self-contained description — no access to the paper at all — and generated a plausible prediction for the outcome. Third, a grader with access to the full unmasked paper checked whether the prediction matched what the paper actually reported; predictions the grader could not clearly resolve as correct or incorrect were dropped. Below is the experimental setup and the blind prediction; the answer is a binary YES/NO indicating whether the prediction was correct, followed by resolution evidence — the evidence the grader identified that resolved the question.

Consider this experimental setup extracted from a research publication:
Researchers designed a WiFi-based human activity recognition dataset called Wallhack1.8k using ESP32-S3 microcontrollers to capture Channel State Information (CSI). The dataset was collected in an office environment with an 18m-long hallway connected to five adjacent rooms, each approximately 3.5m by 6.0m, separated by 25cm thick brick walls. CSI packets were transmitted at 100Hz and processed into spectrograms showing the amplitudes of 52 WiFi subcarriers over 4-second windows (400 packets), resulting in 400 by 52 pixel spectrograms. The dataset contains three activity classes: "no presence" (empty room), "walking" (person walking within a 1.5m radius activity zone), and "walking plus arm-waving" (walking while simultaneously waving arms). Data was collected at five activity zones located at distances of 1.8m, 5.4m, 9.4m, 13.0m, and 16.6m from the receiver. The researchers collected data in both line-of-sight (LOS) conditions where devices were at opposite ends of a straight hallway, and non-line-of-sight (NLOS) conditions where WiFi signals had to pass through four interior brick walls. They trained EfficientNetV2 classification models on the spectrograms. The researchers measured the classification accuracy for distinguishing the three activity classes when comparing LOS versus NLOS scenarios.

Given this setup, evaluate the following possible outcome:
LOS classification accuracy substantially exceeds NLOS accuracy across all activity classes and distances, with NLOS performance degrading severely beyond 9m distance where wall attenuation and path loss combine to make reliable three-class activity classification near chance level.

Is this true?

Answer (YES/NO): NO